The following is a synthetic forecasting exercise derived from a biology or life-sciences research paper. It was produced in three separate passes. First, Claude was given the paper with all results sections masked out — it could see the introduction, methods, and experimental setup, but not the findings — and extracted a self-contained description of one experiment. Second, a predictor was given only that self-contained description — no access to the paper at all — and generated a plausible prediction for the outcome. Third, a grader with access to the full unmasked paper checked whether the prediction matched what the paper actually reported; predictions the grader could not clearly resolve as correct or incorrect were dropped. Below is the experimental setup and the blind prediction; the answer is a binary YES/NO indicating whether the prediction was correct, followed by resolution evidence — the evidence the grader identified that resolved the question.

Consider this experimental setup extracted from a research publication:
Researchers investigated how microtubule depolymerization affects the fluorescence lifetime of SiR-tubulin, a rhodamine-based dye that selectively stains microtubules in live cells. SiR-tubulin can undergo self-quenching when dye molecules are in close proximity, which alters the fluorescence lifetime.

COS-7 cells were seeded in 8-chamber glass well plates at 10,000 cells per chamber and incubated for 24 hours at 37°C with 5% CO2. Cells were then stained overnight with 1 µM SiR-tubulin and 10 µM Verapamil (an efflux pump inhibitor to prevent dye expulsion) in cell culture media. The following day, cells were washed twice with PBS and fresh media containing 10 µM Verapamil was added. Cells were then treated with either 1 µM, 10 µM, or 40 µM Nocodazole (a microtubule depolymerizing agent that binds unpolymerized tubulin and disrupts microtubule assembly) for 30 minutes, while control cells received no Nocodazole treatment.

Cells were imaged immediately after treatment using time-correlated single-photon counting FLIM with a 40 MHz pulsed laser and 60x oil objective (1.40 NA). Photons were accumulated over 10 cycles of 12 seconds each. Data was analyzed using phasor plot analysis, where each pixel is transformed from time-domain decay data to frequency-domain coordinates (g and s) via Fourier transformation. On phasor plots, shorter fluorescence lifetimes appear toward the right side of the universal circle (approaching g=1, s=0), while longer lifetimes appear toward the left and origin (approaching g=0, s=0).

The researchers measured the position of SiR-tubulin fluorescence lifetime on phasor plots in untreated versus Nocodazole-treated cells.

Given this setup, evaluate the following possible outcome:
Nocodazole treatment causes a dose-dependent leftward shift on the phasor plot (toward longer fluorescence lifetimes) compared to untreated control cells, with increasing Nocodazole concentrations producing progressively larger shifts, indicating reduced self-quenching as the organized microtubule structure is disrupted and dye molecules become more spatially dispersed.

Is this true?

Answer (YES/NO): YES